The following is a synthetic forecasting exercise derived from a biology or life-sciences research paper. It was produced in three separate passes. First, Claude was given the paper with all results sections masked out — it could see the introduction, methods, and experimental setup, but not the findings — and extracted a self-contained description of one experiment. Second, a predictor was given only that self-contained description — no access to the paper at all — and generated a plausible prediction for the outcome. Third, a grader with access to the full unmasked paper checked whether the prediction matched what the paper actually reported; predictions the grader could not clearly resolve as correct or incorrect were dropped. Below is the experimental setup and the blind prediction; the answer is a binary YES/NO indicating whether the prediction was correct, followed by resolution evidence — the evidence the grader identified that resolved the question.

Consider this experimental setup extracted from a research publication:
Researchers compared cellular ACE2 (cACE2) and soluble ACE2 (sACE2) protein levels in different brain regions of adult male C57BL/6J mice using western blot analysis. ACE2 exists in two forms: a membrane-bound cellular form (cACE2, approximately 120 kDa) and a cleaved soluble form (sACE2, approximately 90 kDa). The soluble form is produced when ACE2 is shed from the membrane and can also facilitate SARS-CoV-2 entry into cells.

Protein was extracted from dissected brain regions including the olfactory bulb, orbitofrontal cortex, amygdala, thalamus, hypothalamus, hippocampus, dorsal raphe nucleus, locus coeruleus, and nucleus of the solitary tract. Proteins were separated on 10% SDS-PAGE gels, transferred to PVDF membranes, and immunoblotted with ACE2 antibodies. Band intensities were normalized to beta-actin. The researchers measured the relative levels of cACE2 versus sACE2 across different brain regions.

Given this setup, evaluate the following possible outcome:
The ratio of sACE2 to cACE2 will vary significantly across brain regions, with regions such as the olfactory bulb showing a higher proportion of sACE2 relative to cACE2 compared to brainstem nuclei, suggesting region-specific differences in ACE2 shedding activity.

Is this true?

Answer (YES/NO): YES